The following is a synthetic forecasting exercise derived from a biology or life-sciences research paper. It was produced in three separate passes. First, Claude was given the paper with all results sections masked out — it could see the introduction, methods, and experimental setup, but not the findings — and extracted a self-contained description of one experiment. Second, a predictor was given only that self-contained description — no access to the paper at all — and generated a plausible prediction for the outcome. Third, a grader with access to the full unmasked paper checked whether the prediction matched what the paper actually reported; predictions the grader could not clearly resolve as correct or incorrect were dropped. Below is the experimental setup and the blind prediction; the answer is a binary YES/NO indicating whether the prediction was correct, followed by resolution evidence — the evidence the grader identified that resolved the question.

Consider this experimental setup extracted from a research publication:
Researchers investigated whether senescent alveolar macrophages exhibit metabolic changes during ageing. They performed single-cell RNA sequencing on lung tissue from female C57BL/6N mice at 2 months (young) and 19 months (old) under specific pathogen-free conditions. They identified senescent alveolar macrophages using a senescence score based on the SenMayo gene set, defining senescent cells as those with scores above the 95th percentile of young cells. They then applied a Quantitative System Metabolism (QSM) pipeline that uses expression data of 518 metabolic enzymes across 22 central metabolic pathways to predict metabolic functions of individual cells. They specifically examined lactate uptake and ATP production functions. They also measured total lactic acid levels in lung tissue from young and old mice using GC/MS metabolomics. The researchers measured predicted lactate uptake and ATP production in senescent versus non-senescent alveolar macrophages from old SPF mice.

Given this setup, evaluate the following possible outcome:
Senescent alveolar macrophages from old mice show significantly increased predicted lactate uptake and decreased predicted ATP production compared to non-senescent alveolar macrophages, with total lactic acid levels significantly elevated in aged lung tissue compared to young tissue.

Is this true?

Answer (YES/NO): NO